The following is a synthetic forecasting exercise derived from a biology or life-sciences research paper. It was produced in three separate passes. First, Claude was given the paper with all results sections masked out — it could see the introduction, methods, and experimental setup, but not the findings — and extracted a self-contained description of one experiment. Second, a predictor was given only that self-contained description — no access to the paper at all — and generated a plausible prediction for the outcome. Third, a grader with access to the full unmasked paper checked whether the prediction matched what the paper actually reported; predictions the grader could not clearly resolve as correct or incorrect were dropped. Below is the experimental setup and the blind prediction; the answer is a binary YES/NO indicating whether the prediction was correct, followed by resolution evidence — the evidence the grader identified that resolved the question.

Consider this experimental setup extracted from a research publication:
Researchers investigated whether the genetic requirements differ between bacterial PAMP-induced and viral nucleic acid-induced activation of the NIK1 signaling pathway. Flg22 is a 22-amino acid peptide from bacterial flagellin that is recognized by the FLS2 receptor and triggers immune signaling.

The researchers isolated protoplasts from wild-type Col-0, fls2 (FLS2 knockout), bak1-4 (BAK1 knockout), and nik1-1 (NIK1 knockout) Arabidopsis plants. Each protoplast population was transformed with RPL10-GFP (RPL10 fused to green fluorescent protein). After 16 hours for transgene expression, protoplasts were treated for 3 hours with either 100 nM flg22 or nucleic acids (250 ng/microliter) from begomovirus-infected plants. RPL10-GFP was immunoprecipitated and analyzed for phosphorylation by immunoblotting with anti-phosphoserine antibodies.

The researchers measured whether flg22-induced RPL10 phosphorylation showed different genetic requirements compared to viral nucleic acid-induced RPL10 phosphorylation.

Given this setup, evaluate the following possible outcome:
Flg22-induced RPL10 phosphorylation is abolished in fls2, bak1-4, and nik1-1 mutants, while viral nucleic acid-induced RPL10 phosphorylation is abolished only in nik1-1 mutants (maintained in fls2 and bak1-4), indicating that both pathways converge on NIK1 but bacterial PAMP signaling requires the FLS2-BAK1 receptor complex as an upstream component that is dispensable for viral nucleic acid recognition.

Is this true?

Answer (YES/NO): NO